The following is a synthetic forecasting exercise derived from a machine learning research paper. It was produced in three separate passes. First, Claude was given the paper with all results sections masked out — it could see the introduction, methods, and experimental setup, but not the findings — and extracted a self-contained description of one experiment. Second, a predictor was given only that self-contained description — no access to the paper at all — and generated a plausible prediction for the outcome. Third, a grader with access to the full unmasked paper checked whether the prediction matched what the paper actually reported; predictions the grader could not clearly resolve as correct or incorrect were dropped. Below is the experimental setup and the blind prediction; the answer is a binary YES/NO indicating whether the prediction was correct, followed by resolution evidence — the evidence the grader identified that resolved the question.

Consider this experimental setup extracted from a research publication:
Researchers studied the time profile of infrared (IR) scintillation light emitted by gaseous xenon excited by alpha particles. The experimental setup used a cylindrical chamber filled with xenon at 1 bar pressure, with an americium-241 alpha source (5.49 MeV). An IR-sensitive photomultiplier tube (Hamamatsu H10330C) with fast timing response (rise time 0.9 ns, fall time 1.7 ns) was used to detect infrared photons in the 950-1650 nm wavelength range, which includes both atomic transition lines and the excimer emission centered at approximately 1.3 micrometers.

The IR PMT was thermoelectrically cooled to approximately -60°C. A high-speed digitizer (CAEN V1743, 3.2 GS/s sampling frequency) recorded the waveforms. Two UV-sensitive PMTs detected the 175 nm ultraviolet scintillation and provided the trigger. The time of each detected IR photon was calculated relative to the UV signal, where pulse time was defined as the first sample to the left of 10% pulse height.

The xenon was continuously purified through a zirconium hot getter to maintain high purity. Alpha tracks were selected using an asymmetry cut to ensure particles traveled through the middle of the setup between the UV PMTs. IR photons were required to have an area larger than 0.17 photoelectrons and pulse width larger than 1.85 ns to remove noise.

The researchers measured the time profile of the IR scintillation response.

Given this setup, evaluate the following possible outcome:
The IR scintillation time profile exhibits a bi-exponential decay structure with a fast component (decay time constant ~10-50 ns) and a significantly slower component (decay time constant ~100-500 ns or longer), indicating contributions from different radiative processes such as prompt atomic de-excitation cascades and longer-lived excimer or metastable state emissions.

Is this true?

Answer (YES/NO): NO